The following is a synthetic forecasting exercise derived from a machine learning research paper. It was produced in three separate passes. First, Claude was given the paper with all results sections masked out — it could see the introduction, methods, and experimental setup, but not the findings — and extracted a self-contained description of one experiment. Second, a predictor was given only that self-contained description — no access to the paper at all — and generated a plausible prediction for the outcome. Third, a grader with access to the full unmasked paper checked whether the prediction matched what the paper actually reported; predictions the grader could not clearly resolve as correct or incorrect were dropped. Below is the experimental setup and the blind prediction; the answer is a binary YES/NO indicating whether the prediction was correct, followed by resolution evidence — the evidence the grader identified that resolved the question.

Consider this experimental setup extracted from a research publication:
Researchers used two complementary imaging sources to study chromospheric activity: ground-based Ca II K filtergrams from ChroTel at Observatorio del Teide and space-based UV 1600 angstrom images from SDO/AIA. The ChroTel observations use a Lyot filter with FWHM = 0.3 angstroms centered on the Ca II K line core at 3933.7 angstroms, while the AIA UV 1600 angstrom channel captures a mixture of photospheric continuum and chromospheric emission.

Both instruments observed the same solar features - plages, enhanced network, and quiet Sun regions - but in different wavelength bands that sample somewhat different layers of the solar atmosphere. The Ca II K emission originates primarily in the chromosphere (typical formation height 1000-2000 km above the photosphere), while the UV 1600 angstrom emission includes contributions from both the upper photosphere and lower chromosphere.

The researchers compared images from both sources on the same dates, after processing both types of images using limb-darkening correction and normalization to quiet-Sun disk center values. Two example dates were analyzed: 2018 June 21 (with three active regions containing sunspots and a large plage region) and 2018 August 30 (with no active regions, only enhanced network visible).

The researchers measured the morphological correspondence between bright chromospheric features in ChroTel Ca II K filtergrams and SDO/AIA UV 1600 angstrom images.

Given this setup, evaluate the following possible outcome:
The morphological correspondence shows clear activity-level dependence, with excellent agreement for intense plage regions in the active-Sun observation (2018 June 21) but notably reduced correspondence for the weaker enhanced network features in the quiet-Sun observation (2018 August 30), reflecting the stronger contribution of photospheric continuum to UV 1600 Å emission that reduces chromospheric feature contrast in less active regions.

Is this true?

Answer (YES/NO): NO